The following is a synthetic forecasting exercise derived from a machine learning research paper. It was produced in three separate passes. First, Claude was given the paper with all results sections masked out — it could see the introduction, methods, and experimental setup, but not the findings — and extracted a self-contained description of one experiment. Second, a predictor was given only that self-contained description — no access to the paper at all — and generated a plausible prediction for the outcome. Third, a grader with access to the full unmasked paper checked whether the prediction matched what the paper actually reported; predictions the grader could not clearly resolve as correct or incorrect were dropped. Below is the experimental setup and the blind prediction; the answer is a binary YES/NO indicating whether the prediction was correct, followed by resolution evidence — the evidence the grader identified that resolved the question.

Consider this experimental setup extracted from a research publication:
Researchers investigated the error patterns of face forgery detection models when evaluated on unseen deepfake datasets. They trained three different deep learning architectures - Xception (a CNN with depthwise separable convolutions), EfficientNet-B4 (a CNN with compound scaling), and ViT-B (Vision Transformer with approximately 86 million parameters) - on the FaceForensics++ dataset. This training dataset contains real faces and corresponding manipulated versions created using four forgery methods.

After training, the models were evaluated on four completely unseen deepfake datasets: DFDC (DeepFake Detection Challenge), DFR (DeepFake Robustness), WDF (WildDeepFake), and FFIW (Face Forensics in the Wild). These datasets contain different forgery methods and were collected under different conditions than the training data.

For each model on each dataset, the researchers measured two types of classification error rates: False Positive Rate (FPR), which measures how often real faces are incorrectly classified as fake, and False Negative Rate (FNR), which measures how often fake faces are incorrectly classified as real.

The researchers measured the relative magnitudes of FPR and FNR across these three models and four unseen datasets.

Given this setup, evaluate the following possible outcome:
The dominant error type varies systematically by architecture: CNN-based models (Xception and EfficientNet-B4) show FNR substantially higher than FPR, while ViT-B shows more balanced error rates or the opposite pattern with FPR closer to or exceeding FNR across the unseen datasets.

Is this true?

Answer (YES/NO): NO